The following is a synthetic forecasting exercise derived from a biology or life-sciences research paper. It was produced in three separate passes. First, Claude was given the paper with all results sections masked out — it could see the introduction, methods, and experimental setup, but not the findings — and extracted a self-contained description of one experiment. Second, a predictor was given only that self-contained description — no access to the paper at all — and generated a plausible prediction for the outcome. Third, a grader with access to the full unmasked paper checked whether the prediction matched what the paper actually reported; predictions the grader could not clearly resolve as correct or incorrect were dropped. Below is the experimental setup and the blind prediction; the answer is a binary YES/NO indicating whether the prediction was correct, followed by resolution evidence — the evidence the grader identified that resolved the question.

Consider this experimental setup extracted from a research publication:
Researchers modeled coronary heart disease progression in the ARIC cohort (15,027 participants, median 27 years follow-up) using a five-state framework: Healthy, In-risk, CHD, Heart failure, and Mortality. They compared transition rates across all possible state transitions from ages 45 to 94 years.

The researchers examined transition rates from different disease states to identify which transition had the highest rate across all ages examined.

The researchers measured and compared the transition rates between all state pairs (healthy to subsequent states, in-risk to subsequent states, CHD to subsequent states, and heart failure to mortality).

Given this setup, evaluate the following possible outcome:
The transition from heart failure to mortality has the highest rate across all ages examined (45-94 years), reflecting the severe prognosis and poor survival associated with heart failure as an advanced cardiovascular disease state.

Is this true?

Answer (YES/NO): YES